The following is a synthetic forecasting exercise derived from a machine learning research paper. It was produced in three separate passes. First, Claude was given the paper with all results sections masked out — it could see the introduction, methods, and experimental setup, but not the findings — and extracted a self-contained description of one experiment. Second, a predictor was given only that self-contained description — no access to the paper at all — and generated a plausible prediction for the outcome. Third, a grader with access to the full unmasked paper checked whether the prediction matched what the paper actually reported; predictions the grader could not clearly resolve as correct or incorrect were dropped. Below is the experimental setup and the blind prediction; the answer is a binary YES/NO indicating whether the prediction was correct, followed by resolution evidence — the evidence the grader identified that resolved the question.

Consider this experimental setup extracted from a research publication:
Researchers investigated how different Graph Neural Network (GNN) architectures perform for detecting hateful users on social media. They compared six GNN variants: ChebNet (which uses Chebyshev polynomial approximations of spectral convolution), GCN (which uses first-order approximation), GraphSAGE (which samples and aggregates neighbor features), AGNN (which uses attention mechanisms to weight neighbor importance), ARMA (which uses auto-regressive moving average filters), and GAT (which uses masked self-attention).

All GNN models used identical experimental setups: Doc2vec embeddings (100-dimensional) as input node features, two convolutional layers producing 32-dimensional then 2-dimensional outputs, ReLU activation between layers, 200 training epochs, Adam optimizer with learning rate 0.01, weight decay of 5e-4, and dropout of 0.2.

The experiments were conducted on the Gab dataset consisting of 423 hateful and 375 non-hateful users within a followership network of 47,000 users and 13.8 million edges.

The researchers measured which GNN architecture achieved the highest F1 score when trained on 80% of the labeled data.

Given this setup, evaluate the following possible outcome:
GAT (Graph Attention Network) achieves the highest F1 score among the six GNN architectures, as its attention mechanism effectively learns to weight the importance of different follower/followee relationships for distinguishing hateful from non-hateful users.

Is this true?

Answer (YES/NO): NO